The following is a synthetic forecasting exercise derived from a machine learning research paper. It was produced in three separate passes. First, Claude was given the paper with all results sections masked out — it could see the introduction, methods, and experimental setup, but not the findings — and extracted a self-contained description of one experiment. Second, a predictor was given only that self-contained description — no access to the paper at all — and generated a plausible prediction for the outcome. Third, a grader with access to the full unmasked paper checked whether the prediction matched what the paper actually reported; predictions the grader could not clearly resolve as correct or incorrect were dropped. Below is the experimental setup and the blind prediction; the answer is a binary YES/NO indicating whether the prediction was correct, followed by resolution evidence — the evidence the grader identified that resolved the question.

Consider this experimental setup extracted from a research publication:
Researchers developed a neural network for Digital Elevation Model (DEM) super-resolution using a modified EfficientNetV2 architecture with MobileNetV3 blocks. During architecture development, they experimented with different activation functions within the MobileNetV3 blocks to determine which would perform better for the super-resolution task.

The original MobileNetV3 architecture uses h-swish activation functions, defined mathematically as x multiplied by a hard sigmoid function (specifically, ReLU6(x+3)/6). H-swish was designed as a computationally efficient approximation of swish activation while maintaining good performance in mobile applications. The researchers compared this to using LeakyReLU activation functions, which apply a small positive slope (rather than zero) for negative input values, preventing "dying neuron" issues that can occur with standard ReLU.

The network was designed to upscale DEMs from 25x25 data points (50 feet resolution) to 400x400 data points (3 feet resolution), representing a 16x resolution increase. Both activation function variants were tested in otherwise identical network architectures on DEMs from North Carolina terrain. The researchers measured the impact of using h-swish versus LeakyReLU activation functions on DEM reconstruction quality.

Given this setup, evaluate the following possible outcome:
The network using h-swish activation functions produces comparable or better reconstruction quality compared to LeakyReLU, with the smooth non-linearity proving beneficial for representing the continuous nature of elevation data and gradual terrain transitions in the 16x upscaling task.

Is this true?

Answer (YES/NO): NO